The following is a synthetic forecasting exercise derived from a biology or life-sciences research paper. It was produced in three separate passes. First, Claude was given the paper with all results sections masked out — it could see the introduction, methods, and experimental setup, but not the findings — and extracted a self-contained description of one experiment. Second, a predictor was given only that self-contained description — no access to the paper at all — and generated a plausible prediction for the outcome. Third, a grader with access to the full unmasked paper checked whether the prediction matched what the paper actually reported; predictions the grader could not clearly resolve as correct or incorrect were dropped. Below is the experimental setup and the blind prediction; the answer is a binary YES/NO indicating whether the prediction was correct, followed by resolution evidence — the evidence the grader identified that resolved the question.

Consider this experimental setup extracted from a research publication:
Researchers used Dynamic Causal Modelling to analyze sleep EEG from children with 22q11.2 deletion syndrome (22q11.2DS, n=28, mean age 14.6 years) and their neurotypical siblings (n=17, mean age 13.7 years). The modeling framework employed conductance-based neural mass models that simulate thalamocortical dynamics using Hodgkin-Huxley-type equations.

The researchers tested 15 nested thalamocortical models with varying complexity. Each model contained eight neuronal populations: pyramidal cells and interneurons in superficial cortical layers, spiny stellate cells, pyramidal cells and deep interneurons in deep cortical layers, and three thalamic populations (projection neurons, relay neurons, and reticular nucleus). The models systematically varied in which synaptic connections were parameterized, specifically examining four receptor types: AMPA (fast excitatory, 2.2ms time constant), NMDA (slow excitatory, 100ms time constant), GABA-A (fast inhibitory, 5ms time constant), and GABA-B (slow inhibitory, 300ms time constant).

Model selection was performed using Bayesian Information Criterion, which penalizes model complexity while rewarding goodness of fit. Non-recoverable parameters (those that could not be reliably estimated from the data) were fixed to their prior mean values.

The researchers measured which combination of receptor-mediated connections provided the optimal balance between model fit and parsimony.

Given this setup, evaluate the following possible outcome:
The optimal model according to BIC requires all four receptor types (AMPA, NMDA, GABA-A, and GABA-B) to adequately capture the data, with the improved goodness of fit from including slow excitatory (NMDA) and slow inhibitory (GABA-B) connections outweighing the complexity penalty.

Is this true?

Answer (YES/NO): YES